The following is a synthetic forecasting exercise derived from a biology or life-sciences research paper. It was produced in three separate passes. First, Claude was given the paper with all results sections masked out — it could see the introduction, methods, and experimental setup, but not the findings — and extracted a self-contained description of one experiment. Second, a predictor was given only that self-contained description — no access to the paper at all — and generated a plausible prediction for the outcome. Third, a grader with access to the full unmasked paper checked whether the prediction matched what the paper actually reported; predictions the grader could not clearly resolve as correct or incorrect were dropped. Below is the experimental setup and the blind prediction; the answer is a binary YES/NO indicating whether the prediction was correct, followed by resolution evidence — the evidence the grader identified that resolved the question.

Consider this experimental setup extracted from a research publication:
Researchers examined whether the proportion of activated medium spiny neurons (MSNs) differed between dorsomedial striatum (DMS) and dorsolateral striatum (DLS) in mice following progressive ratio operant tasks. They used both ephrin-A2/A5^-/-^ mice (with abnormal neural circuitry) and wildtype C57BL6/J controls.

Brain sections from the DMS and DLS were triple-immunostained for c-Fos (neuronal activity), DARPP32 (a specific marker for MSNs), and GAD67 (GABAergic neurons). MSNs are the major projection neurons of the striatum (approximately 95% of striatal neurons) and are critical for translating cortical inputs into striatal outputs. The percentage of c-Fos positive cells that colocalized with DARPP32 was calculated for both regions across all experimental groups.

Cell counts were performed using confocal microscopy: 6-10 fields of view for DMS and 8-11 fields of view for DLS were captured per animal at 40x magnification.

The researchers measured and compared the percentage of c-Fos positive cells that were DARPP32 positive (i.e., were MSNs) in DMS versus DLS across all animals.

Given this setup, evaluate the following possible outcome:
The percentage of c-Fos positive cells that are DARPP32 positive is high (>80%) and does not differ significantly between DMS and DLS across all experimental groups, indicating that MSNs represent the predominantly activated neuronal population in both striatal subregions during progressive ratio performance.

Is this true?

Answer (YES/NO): NO